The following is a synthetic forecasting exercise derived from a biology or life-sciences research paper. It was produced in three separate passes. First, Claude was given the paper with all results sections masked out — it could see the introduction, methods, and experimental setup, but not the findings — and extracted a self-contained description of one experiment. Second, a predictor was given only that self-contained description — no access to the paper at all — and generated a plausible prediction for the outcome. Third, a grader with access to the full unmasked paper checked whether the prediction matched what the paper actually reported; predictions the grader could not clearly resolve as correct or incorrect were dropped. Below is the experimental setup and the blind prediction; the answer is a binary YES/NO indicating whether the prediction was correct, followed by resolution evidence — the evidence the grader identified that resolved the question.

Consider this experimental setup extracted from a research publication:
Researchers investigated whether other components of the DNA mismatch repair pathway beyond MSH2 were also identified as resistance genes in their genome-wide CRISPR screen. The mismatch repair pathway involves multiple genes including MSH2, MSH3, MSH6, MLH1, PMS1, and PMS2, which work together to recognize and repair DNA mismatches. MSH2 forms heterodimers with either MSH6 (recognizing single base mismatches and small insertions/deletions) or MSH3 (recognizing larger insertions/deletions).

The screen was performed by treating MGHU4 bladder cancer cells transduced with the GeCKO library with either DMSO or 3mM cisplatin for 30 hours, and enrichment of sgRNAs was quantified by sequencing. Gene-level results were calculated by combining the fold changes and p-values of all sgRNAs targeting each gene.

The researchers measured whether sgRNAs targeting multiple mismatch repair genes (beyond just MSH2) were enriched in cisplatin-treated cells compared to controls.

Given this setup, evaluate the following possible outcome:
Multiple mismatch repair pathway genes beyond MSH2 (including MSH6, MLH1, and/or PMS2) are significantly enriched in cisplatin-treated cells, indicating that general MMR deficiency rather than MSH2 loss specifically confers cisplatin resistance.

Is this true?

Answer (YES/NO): YES